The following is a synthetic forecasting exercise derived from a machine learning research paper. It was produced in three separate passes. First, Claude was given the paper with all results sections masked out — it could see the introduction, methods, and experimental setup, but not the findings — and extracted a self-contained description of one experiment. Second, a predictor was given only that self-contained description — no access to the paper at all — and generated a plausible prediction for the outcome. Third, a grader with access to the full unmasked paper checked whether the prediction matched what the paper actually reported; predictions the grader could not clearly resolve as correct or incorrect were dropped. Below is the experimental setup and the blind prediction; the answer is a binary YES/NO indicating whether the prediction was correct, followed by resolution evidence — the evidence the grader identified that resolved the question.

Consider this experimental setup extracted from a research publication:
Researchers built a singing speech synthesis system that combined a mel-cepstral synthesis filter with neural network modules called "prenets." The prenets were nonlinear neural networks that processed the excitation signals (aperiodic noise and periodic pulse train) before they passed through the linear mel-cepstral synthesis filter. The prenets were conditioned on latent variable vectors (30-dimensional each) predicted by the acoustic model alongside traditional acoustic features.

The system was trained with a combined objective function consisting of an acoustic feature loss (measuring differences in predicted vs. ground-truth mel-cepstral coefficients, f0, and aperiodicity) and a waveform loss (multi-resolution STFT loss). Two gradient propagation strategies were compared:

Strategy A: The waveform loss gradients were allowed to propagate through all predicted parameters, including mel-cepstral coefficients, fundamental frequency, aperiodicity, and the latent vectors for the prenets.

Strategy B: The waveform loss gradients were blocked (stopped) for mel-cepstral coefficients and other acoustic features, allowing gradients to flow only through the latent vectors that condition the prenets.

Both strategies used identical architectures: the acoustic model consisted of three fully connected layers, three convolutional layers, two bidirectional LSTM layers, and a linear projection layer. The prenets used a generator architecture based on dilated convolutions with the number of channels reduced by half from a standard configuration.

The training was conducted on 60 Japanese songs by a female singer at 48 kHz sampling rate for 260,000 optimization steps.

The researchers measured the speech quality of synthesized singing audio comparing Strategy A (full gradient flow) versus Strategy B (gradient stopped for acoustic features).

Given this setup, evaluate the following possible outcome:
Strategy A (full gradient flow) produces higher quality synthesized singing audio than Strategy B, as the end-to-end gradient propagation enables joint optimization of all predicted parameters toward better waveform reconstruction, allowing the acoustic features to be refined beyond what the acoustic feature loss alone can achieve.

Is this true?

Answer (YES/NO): YES